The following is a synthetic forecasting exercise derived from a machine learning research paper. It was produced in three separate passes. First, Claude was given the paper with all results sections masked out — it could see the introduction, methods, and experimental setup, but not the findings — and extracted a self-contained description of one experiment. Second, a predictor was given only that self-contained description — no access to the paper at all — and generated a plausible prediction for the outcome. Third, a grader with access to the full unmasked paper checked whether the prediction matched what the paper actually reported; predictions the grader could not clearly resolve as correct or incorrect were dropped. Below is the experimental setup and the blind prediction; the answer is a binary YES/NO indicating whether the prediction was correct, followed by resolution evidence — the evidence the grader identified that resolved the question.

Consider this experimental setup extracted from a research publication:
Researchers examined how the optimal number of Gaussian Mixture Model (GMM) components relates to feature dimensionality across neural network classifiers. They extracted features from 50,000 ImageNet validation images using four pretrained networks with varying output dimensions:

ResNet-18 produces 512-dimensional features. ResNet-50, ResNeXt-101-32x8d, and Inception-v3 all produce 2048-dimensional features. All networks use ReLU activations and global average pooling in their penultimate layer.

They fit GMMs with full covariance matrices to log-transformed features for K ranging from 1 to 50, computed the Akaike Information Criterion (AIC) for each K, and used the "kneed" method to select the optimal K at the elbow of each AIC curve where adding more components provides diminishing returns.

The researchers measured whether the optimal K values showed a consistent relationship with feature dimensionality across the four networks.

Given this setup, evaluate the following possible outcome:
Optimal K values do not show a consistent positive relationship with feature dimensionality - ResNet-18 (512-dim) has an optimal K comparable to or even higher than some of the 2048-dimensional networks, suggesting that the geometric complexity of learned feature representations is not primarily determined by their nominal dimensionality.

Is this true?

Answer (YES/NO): NO